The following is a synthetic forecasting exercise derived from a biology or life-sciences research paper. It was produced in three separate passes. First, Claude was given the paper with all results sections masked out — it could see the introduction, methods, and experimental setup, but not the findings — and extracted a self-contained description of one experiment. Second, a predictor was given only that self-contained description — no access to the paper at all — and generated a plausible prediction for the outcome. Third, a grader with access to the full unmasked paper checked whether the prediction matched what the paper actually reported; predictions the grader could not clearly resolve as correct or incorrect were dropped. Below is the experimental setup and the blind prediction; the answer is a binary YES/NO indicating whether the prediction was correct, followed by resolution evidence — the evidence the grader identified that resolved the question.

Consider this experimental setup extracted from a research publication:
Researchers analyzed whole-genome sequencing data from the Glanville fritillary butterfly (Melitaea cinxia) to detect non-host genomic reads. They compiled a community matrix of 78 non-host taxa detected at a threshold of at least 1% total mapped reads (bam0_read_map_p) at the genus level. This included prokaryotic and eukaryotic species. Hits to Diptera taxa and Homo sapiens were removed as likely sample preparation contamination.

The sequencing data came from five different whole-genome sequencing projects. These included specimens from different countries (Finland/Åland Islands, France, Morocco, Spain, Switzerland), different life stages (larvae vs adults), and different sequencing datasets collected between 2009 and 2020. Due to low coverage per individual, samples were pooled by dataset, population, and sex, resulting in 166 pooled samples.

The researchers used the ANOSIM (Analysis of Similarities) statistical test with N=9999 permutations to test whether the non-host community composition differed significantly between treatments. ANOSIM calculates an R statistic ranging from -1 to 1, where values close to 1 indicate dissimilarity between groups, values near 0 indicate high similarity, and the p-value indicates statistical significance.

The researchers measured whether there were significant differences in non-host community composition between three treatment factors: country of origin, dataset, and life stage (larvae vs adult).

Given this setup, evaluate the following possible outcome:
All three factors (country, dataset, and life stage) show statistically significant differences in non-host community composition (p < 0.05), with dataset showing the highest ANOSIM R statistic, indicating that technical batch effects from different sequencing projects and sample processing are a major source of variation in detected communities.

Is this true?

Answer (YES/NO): NO